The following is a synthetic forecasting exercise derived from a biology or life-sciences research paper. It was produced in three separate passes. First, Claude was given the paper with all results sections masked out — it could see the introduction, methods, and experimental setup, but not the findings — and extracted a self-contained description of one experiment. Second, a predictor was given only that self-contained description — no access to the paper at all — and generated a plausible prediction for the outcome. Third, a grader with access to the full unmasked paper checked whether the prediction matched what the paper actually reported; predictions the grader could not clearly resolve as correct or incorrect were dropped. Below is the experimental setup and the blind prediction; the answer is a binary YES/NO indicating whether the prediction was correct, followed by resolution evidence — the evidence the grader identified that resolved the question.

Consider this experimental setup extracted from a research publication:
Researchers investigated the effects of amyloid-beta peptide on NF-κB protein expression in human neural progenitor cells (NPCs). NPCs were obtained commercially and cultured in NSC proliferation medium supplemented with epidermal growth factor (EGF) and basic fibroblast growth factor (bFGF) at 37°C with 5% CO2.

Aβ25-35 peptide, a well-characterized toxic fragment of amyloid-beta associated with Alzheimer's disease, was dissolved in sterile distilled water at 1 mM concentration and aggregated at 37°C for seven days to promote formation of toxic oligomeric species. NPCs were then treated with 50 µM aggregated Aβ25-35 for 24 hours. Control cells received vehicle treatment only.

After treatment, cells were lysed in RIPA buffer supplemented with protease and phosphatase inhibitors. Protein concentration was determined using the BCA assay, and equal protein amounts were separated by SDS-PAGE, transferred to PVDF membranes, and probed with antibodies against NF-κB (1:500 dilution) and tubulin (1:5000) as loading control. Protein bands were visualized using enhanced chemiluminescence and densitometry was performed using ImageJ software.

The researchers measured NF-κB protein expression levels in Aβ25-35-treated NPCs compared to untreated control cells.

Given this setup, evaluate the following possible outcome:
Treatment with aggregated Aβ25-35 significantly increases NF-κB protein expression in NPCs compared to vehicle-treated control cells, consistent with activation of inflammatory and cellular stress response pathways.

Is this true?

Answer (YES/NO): YES